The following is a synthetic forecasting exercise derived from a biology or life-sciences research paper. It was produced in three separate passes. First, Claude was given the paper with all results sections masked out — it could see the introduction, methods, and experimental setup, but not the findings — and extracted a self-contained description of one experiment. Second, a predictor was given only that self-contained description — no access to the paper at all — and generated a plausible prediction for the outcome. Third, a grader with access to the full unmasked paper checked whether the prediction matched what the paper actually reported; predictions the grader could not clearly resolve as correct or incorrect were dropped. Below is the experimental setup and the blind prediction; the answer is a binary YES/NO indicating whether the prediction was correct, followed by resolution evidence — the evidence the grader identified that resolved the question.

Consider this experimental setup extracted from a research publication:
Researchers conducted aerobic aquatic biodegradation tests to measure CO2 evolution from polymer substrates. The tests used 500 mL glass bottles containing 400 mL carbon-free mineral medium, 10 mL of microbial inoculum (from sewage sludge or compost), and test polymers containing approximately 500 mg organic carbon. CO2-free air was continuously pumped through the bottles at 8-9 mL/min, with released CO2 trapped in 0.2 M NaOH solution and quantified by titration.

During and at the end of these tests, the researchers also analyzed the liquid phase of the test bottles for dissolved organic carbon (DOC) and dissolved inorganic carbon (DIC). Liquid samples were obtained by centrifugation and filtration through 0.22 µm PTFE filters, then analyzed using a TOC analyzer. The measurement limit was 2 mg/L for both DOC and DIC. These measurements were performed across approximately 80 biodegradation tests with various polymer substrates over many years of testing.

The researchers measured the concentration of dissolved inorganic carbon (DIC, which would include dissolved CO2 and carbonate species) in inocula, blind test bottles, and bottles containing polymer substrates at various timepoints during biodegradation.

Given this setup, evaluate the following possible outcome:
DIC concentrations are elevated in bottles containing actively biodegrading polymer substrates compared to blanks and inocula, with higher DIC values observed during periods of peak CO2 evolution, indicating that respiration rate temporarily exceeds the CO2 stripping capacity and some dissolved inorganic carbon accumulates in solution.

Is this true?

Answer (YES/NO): NO